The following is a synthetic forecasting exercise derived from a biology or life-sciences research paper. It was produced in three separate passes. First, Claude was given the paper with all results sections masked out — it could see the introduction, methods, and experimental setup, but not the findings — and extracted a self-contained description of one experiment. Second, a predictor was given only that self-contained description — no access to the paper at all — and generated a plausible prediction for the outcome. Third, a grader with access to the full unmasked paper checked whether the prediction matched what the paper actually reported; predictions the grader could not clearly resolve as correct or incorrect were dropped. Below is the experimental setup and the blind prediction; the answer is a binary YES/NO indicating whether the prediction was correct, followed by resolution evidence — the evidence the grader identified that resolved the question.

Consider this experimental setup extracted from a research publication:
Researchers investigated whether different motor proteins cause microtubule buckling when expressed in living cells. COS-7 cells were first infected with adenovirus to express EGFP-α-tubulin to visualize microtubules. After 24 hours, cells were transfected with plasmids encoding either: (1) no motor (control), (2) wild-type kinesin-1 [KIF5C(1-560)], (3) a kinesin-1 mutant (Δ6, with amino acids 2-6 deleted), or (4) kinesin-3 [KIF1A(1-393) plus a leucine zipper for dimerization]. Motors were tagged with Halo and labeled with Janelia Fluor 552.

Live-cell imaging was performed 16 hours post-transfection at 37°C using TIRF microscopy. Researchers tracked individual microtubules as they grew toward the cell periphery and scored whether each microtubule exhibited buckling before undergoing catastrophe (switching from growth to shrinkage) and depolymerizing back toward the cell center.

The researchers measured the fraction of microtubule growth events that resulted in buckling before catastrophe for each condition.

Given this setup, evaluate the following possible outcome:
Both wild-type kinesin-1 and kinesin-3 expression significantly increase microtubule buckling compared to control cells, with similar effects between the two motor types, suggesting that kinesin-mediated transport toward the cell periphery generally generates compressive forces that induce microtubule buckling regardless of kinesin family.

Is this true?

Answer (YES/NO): NO